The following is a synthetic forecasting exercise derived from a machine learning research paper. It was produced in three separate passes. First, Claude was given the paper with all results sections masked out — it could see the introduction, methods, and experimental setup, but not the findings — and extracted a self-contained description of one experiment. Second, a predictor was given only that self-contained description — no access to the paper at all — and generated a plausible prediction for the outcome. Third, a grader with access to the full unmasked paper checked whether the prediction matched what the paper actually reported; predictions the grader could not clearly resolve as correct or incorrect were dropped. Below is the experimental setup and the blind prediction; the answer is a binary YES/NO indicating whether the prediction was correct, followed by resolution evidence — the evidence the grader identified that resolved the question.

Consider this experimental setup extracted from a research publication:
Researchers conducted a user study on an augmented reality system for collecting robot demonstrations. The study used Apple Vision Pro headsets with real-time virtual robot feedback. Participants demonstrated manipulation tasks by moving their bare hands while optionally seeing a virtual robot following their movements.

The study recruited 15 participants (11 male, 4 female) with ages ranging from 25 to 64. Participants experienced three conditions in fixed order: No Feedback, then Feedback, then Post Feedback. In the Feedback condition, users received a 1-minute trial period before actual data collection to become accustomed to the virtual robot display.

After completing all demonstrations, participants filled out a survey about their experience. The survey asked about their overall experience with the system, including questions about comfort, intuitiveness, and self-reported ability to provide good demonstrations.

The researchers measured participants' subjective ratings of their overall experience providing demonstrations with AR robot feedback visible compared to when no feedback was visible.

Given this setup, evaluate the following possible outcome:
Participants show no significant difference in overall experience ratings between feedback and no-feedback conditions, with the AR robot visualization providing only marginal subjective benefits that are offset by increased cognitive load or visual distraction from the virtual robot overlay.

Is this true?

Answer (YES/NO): NO